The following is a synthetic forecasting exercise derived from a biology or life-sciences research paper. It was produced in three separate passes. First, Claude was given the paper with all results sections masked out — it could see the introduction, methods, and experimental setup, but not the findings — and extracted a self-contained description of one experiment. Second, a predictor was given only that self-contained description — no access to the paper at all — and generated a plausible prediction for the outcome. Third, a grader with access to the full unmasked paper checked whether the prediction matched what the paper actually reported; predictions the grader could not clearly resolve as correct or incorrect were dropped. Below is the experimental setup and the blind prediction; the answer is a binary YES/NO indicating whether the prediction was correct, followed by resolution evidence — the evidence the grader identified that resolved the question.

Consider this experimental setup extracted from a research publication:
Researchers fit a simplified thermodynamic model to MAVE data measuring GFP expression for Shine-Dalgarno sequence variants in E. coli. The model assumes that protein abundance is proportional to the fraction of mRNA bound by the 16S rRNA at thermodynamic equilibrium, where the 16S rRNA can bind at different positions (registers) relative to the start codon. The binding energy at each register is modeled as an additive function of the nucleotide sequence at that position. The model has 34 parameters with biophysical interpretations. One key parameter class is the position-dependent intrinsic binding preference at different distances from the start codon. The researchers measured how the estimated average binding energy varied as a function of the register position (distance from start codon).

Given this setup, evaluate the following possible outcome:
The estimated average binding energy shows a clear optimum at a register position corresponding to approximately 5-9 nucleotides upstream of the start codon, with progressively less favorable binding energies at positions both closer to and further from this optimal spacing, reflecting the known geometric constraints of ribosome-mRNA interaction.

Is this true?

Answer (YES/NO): NO